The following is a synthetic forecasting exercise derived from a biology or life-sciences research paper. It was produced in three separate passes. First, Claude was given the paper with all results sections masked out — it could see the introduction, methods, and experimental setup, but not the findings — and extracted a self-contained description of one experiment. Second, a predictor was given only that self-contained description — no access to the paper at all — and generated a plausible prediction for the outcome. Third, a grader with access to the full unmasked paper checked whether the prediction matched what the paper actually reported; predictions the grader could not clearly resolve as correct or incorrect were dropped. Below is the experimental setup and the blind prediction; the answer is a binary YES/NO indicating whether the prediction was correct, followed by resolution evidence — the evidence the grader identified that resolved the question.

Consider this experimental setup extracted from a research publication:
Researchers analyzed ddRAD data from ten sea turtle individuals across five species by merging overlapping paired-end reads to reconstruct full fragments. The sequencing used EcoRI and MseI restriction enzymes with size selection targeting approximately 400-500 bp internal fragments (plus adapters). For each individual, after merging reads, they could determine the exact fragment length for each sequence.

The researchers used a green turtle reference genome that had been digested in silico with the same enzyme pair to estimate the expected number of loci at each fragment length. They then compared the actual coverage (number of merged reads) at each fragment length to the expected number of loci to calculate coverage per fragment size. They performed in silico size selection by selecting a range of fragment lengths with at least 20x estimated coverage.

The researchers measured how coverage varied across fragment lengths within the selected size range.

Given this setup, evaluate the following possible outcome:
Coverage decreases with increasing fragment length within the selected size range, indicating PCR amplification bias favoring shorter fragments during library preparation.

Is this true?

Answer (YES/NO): NO